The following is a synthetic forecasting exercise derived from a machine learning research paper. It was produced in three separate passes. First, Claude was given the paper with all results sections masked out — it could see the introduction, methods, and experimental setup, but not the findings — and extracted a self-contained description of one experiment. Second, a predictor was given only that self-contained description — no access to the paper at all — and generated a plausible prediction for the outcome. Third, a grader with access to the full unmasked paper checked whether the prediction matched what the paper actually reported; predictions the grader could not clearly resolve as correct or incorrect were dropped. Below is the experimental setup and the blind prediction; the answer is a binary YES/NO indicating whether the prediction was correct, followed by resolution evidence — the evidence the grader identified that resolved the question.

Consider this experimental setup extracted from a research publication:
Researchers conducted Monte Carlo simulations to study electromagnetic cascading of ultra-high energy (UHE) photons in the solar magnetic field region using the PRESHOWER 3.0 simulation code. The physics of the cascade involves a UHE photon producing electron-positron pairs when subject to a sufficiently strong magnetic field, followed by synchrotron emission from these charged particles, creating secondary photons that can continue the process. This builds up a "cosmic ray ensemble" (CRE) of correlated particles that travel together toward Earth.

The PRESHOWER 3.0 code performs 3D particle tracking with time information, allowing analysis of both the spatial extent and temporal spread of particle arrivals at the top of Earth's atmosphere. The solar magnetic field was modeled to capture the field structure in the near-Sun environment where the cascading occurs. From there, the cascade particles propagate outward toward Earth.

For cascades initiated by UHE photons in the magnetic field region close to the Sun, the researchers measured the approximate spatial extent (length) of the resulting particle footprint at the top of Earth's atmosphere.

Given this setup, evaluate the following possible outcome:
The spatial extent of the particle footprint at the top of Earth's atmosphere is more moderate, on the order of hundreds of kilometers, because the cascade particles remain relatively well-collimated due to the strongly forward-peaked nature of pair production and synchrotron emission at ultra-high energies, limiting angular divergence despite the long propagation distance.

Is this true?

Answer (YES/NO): YES